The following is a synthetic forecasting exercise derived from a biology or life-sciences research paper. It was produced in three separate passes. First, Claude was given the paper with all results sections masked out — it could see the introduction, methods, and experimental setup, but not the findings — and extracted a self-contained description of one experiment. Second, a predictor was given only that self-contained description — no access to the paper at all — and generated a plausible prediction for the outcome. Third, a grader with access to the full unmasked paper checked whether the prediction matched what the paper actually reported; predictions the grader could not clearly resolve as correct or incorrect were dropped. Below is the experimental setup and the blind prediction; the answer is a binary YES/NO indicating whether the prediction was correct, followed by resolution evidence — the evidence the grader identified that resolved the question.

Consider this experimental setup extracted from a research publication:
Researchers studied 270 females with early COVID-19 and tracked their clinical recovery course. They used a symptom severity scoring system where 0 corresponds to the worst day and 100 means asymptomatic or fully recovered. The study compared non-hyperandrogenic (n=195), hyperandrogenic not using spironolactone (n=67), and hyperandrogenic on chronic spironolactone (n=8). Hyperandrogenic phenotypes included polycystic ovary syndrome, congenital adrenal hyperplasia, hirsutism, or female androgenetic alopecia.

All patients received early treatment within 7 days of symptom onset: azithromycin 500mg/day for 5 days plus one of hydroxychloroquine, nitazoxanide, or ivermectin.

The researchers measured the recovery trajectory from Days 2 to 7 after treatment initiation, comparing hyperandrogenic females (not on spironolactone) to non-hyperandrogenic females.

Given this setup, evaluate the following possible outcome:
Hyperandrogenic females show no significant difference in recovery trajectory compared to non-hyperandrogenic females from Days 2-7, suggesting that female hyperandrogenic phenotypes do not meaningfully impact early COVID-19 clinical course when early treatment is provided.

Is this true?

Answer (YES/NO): NO